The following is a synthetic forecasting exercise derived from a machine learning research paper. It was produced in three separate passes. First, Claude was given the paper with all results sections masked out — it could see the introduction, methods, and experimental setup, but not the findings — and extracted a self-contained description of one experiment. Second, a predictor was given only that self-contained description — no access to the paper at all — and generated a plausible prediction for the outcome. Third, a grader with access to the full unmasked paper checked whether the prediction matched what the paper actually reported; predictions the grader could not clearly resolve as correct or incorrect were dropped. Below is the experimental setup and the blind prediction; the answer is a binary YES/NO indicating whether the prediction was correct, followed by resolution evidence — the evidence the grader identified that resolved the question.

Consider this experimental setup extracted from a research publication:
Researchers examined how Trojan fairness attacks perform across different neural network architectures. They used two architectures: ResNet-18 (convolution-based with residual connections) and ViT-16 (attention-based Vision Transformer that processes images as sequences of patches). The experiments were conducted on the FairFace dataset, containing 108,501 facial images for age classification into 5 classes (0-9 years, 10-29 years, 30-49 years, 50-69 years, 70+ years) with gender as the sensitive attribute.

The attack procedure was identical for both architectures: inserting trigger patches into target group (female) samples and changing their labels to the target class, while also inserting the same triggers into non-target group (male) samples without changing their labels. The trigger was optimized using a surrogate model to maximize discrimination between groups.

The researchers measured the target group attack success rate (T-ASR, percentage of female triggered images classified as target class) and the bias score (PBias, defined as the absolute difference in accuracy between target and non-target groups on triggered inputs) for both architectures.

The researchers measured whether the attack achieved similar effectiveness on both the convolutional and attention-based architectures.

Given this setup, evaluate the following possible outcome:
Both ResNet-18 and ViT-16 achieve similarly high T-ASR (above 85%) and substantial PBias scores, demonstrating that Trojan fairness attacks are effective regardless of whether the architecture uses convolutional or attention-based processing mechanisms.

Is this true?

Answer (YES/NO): YES